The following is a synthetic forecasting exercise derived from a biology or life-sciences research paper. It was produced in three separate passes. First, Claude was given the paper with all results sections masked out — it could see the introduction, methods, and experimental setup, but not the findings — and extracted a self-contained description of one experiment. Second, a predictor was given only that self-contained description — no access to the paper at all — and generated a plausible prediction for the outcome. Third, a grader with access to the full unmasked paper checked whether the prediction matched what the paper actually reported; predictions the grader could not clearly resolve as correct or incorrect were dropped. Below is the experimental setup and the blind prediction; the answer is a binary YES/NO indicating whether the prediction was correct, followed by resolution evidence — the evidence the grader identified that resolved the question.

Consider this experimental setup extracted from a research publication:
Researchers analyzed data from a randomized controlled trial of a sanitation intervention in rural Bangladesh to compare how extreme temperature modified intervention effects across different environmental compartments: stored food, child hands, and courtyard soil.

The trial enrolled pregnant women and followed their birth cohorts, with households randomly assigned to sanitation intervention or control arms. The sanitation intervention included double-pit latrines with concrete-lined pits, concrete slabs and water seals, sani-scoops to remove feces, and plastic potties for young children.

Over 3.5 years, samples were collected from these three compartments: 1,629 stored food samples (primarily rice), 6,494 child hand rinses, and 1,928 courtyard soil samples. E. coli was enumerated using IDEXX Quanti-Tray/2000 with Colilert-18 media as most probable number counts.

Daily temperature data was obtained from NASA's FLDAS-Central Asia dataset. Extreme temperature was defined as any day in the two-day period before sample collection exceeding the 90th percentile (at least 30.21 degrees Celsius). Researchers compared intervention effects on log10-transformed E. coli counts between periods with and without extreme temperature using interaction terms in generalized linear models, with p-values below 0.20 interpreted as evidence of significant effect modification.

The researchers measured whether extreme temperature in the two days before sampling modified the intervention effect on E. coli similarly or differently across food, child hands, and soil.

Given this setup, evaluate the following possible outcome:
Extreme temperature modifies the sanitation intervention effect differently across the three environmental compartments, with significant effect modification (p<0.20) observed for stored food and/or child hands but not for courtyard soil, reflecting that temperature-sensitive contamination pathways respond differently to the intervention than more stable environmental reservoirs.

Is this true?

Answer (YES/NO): NO